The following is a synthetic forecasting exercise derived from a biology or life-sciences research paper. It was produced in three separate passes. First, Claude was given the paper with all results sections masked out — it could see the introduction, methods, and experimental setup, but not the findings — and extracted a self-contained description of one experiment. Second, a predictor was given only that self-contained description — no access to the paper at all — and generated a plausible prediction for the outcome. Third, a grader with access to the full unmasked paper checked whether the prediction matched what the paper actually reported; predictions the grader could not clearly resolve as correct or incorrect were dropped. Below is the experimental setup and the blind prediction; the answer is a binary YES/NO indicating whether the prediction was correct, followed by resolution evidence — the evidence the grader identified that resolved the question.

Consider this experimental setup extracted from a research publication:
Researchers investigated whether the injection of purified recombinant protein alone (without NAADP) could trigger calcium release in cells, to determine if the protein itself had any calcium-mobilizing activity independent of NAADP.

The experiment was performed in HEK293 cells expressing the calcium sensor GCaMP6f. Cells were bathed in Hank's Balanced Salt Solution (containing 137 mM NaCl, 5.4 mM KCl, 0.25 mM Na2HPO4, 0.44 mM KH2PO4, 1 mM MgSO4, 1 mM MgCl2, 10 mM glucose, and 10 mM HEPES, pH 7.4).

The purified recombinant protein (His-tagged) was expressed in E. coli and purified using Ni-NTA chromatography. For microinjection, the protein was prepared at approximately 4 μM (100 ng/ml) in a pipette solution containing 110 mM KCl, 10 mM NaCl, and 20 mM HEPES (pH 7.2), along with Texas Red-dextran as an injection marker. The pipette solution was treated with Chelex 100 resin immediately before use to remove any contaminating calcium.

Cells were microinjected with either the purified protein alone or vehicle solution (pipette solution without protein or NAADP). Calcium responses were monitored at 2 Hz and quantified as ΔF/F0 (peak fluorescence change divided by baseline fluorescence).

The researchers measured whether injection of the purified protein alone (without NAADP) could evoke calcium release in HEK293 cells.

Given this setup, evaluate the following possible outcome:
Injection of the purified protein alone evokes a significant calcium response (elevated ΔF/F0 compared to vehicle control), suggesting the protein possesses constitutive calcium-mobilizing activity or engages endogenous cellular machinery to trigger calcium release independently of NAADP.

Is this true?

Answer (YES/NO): NO